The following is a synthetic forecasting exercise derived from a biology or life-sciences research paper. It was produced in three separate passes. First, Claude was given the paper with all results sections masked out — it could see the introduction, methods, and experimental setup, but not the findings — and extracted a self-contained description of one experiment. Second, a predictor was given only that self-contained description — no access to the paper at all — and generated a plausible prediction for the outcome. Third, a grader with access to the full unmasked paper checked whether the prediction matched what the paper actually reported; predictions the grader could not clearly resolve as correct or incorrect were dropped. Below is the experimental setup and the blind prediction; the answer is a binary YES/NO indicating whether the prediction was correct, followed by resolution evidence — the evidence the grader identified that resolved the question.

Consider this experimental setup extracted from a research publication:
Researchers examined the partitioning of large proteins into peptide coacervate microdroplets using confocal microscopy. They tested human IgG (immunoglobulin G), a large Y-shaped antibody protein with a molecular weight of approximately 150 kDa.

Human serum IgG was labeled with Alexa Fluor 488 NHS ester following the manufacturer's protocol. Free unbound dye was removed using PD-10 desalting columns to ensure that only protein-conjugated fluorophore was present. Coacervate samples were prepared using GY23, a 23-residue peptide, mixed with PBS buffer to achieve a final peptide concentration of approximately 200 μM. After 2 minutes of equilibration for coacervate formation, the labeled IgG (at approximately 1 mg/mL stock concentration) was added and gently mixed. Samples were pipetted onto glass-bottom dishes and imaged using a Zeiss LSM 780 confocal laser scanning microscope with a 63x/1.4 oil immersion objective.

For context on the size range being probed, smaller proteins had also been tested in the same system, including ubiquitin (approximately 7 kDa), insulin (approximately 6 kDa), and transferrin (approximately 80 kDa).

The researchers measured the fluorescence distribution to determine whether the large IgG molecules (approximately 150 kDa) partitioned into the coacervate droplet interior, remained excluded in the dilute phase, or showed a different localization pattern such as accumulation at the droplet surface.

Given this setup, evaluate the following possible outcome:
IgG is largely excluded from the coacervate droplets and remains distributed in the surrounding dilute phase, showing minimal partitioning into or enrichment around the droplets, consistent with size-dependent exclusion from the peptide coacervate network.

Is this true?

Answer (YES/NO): NO